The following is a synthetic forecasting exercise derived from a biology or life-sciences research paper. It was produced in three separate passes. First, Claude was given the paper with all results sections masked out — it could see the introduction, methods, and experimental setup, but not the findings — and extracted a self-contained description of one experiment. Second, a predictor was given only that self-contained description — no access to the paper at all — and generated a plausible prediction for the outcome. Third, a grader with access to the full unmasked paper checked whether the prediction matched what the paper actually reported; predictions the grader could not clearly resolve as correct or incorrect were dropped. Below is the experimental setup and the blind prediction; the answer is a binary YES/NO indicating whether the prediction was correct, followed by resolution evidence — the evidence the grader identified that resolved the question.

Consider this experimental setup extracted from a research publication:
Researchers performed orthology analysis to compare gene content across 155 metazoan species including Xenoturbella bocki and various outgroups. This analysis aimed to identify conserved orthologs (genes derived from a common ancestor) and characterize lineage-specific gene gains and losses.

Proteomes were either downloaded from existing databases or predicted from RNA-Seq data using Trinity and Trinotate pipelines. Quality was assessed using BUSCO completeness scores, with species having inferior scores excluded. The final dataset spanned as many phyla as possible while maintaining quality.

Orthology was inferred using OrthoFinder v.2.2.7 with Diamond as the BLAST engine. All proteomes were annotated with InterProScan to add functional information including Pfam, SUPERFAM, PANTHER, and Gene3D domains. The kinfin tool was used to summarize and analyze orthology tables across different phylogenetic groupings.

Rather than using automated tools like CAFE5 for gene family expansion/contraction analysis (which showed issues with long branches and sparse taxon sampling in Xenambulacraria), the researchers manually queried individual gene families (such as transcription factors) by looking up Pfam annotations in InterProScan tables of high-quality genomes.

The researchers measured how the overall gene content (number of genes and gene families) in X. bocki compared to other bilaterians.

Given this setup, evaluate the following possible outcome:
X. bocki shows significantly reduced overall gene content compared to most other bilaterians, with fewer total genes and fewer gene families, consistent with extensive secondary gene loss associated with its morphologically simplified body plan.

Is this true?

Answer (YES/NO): NO